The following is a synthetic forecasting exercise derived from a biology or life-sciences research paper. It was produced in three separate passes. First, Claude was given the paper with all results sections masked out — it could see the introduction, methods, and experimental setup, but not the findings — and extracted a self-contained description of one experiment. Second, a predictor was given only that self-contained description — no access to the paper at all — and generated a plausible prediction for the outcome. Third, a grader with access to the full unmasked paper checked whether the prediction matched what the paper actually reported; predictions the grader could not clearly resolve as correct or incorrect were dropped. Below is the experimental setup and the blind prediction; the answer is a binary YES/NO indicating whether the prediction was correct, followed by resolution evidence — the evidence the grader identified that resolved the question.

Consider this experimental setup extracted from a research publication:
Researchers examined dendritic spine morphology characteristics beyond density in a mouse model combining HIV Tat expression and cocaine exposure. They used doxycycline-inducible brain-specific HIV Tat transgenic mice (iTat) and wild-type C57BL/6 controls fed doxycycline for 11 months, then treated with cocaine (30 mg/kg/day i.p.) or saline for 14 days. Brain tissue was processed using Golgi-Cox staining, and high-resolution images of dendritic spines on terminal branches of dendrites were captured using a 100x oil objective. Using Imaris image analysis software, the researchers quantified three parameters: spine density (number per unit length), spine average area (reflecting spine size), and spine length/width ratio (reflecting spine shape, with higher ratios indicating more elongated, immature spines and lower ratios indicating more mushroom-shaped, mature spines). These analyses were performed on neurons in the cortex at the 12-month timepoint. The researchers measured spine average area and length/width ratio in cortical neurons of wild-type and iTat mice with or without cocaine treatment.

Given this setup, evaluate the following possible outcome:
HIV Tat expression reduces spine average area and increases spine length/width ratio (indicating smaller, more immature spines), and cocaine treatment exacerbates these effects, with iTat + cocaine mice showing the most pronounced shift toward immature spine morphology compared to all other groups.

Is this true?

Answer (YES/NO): NO